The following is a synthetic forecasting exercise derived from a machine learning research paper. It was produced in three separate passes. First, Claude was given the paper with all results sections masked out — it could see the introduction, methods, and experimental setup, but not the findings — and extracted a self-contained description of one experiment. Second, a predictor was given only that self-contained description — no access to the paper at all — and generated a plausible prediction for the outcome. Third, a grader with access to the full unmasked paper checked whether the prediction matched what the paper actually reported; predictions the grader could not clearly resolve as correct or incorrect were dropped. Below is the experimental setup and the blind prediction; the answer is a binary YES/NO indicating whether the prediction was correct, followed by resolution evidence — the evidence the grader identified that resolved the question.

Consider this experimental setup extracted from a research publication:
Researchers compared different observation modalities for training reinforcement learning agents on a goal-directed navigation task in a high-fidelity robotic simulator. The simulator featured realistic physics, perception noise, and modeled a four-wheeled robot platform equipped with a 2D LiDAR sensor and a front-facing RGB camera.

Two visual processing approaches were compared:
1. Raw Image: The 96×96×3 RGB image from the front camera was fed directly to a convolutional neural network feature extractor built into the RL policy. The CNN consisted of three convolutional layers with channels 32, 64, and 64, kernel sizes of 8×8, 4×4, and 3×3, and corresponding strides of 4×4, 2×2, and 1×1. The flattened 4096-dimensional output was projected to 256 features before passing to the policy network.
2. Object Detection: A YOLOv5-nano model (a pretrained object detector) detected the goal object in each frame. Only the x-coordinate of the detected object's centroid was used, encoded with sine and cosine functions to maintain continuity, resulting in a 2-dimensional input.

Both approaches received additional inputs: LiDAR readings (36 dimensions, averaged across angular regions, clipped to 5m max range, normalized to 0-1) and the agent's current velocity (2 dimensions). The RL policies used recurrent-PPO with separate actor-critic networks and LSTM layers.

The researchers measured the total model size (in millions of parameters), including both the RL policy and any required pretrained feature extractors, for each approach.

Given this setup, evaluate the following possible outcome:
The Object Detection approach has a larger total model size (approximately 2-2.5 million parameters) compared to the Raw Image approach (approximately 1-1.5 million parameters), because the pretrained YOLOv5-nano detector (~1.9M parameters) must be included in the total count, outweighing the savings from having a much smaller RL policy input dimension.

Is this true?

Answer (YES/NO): NO